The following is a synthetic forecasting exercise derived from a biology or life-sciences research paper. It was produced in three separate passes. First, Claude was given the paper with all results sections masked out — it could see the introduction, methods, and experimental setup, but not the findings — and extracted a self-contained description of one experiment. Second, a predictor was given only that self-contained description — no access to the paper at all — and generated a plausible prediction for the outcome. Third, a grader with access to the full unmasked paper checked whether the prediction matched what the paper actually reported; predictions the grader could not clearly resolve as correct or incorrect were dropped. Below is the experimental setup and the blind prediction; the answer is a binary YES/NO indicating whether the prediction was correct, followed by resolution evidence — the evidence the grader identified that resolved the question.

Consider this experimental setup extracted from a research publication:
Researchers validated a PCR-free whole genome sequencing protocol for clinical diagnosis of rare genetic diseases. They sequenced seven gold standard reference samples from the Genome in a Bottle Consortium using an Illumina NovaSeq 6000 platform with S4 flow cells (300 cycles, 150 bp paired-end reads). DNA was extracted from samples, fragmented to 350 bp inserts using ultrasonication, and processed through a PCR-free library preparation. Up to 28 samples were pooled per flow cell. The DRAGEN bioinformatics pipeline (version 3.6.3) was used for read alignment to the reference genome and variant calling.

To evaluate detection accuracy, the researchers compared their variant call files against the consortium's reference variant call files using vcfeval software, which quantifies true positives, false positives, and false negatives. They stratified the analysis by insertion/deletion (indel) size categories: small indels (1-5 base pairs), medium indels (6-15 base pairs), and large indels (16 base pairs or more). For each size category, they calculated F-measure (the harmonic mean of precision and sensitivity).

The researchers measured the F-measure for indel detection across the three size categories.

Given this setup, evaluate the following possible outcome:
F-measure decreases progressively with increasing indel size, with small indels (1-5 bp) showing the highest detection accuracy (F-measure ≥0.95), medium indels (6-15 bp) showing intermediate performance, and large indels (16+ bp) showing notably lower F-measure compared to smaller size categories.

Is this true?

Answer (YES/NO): NO